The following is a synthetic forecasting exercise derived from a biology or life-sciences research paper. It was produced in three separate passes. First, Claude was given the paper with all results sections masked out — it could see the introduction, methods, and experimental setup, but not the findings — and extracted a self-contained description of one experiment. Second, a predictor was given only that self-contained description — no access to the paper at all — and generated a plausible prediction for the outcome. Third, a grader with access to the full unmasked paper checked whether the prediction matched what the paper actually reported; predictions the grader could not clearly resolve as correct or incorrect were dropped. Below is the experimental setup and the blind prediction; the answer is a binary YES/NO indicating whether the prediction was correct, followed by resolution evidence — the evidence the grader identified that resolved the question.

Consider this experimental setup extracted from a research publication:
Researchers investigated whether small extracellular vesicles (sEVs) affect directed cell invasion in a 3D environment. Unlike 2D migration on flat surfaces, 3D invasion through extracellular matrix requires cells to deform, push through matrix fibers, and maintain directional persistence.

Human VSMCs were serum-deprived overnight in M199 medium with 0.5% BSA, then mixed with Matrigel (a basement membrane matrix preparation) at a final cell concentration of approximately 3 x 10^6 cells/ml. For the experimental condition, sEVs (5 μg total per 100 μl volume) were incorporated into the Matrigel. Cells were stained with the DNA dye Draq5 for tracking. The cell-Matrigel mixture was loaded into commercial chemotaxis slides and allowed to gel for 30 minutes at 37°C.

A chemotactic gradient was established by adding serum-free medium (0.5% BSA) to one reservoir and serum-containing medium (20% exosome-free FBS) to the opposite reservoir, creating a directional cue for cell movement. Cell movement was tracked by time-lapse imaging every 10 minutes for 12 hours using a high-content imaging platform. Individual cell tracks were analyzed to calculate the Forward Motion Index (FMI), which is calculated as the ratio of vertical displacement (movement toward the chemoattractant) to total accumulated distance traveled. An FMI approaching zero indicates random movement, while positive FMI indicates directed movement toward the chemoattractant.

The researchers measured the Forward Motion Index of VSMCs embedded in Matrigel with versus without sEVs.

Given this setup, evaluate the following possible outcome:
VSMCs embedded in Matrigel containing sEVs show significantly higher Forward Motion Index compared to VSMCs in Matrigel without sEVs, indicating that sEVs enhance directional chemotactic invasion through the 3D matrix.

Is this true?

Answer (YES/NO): YES